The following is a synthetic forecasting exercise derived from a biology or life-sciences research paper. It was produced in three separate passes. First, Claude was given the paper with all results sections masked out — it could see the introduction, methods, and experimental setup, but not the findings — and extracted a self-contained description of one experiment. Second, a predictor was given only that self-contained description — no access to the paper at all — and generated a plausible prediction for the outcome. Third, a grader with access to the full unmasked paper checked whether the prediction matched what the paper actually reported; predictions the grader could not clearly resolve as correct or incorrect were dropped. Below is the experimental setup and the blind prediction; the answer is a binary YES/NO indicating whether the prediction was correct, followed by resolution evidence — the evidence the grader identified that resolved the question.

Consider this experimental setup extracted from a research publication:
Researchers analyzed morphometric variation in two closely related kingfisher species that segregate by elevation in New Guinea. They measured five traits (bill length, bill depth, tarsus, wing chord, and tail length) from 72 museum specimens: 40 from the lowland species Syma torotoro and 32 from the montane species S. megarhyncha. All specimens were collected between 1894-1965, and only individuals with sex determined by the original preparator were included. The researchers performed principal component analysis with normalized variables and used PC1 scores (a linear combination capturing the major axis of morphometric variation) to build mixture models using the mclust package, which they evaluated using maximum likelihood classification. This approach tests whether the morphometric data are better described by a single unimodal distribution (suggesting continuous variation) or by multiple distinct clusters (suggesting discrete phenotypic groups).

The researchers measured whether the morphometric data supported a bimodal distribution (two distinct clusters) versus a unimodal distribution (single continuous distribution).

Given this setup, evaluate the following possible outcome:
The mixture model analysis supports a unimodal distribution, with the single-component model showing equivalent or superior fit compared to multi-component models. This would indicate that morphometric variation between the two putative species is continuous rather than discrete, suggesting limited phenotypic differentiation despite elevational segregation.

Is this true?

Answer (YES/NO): NO